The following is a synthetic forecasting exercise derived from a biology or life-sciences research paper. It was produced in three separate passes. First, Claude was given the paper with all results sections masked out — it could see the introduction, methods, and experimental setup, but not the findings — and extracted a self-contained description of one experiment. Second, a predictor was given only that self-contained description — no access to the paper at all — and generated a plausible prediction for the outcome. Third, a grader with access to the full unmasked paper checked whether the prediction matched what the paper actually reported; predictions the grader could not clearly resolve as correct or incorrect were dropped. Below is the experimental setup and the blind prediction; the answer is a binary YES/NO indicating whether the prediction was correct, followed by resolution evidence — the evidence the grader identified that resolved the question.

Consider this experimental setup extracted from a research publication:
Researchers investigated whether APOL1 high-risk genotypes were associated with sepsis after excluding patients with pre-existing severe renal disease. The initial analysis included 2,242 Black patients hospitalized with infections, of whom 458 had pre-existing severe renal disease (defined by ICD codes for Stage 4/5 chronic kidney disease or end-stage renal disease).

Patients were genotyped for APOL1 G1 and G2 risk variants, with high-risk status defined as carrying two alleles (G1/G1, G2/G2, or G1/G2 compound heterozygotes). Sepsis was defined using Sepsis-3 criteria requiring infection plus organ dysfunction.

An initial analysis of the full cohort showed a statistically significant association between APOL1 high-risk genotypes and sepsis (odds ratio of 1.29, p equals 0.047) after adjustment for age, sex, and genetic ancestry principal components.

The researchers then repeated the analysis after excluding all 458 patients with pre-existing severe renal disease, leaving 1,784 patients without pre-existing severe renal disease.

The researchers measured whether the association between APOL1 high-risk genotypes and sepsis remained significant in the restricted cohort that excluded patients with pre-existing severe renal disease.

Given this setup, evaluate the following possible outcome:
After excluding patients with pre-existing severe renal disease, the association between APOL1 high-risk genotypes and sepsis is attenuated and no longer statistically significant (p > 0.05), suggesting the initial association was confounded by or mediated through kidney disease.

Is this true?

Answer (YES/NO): YES